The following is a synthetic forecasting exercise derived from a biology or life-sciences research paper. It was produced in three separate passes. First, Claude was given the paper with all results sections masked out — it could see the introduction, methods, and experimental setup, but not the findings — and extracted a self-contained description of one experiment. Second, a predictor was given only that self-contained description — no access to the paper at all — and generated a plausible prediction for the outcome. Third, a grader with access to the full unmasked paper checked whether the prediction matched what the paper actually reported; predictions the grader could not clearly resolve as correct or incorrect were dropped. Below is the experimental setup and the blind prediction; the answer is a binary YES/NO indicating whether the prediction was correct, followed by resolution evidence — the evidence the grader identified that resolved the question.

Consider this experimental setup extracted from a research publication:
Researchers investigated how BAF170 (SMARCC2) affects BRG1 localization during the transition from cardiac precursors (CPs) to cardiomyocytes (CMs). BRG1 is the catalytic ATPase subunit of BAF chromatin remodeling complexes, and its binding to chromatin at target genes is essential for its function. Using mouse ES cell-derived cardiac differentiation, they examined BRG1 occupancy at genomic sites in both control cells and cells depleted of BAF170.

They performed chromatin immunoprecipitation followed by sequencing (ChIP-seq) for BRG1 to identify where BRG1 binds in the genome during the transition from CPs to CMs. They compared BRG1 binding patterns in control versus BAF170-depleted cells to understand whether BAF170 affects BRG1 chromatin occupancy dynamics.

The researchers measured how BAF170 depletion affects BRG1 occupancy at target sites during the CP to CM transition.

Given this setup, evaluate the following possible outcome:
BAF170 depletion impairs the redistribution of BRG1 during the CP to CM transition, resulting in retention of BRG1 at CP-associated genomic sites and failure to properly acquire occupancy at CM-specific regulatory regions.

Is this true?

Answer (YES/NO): NO